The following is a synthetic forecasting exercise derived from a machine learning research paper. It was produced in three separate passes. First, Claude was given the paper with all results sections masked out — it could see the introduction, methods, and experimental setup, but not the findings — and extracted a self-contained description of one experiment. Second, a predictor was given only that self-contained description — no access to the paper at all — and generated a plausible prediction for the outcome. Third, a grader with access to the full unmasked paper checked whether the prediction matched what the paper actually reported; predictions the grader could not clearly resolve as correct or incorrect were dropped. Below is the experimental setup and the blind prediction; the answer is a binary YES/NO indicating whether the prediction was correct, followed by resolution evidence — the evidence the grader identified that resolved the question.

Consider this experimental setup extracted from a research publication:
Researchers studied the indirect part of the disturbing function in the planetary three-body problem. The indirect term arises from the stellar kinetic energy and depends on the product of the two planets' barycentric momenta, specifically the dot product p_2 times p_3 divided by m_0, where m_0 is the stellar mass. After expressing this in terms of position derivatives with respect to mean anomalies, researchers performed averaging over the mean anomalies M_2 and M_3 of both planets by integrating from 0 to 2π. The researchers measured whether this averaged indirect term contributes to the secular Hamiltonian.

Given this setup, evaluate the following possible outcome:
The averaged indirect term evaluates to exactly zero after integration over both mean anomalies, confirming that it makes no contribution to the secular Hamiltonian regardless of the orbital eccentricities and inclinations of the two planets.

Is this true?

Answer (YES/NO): YES